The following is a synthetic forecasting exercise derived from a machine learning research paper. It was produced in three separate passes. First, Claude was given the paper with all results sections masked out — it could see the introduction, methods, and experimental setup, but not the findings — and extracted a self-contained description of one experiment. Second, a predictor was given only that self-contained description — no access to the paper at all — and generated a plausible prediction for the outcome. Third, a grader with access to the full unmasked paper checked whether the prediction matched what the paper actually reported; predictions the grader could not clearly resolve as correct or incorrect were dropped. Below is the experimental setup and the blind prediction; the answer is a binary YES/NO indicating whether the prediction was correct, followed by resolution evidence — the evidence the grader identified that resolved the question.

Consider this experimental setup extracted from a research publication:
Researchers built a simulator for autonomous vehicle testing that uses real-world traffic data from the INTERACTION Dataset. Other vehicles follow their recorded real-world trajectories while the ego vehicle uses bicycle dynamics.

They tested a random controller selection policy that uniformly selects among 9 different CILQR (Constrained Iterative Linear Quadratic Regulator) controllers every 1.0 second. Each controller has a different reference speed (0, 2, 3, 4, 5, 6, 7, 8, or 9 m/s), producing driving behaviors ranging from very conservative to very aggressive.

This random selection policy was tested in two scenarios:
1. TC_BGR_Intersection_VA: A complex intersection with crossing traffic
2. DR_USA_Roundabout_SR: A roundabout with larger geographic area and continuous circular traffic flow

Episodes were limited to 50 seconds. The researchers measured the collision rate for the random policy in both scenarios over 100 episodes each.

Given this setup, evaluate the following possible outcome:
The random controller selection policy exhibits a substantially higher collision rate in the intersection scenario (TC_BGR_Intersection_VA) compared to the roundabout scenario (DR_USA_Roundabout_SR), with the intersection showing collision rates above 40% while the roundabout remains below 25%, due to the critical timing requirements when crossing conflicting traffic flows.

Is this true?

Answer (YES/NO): NO